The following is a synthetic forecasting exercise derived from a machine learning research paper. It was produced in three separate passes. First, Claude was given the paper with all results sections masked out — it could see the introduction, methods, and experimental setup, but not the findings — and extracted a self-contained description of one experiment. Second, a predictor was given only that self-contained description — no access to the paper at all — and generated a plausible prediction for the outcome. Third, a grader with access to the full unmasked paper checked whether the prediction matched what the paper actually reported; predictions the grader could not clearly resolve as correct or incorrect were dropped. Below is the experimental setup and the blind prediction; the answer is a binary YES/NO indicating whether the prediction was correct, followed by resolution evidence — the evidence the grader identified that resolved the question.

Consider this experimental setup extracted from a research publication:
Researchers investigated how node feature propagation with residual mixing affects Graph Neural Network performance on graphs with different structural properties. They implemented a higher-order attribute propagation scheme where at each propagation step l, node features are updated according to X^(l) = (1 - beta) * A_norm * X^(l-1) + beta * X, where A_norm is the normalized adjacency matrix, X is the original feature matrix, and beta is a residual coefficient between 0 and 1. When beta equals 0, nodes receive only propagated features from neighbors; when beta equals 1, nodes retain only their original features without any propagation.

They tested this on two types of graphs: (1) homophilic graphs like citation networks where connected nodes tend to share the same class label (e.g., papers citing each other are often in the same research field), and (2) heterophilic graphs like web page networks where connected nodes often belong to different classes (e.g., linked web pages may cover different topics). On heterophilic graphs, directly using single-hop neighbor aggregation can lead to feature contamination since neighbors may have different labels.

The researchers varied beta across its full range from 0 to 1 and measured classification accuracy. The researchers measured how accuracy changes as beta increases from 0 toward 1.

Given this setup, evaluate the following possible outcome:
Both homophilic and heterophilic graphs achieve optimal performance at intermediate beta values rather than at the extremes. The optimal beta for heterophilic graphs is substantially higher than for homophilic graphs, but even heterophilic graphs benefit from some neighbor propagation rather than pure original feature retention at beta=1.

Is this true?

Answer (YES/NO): YES